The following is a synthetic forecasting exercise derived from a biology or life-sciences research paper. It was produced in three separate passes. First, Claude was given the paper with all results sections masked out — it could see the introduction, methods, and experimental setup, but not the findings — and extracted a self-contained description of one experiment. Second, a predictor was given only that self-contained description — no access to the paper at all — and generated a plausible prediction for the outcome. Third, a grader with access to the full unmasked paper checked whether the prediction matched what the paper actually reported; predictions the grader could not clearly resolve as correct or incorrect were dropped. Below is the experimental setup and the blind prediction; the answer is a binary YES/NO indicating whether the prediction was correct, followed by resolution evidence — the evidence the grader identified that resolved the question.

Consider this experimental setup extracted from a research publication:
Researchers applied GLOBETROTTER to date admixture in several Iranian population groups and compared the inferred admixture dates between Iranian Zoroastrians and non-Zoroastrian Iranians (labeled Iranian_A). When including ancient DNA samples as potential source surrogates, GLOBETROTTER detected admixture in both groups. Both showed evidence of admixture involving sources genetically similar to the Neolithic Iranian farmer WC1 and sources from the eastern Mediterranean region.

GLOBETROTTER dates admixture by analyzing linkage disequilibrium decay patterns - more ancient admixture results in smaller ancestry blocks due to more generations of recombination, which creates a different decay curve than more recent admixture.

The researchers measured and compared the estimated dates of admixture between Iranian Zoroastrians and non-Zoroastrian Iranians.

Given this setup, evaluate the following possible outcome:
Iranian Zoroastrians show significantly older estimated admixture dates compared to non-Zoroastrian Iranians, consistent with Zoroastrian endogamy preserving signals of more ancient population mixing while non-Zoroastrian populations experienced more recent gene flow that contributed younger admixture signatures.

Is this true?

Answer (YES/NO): YES